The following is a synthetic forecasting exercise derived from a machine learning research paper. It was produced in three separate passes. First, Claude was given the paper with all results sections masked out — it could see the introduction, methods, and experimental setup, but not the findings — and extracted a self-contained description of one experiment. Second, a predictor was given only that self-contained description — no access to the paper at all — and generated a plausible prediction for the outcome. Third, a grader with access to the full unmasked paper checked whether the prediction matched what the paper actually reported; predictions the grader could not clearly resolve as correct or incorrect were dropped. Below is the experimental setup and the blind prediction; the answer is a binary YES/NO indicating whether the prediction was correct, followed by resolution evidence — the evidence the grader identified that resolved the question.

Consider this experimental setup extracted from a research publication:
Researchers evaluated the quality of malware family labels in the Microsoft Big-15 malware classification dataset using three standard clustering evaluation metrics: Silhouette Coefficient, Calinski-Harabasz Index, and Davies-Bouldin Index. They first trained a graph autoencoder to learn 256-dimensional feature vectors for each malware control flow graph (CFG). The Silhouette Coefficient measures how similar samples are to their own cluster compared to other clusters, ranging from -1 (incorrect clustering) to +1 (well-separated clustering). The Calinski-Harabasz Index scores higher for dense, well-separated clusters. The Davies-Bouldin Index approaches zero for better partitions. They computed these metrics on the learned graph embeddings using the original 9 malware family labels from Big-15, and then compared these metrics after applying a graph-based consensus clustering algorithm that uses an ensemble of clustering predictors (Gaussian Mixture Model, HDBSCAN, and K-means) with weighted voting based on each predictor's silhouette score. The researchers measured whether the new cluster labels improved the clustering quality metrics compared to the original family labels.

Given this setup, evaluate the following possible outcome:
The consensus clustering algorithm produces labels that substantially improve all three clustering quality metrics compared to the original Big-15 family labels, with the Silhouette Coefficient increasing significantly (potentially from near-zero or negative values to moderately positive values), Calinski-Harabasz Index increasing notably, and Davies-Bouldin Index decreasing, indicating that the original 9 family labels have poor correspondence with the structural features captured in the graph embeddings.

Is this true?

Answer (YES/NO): NO